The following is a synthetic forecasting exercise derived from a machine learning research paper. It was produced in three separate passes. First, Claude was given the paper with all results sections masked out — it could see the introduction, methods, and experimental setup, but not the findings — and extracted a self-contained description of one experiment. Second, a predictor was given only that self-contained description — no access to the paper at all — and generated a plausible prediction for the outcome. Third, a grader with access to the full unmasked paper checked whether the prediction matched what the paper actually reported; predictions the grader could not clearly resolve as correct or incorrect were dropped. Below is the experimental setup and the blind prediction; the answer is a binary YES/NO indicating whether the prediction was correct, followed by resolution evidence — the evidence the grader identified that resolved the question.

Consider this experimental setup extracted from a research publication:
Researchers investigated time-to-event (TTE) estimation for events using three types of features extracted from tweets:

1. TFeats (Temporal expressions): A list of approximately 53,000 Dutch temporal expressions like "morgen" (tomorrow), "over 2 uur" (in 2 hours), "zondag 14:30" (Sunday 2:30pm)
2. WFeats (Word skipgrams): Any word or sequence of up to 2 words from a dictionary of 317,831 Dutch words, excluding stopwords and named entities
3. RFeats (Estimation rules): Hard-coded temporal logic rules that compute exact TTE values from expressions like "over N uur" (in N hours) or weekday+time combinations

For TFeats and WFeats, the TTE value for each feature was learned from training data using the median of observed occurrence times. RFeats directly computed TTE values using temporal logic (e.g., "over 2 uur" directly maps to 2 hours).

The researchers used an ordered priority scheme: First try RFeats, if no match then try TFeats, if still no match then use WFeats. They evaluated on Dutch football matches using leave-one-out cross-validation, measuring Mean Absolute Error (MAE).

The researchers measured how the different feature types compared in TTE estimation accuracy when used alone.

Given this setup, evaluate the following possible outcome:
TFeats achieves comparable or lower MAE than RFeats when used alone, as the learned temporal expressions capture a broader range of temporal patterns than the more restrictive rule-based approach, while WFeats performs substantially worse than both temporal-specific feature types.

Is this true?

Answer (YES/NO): NO